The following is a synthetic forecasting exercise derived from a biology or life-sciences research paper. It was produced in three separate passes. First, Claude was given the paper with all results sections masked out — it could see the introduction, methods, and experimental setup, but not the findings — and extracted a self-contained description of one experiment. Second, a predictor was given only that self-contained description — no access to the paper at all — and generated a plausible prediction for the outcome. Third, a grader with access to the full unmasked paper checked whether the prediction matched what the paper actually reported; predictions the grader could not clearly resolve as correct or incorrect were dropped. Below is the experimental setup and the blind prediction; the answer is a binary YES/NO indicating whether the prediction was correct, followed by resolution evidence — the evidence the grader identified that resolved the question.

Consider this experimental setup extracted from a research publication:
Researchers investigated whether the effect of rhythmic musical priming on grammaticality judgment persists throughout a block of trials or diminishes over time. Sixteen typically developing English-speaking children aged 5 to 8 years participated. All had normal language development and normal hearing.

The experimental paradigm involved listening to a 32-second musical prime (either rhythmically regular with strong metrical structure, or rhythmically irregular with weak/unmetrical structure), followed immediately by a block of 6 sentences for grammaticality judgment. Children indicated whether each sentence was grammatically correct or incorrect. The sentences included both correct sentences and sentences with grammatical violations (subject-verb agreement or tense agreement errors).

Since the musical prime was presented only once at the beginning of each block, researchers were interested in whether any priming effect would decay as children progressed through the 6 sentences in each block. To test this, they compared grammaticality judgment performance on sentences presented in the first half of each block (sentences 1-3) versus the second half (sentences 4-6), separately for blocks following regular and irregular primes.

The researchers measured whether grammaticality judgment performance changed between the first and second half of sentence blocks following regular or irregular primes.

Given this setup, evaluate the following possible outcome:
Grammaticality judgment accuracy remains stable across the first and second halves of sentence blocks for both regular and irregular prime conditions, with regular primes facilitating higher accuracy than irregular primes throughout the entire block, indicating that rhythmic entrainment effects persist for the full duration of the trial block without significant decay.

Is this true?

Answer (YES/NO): YES